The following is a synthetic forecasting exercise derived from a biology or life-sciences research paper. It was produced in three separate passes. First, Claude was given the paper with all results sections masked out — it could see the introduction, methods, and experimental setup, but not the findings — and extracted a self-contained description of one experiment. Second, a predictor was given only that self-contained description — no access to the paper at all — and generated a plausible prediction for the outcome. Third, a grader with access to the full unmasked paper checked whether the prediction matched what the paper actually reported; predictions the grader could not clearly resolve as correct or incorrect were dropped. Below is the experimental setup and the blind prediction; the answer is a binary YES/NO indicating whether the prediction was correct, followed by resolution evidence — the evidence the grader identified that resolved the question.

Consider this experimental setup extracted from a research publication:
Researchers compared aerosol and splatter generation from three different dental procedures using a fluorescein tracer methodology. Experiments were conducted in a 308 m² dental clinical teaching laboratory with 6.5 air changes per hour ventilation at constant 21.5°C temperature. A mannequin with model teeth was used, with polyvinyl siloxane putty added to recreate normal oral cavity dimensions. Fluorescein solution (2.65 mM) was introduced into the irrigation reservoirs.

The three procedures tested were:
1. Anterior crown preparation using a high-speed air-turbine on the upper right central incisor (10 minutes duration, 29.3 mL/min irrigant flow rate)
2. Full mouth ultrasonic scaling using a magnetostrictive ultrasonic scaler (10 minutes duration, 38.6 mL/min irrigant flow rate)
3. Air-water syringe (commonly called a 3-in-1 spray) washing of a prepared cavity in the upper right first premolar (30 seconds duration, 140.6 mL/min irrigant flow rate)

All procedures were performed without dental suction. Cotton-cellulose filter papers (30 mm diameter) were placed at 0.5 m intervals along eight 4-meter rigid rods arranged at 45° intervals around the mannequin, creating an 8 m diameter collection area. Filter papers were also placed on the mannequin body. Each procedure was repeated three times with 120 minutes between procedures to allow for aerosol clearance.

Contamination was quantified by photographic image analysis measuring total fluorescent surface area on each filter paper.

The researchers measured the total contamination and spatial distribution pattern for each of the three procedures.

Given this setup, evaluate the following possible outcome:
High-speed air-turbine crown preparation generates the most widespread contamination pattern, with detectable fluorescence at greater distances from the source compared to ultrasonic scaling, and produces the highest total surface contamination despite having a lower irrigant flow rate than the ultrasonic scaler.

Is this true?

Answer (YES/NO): NO